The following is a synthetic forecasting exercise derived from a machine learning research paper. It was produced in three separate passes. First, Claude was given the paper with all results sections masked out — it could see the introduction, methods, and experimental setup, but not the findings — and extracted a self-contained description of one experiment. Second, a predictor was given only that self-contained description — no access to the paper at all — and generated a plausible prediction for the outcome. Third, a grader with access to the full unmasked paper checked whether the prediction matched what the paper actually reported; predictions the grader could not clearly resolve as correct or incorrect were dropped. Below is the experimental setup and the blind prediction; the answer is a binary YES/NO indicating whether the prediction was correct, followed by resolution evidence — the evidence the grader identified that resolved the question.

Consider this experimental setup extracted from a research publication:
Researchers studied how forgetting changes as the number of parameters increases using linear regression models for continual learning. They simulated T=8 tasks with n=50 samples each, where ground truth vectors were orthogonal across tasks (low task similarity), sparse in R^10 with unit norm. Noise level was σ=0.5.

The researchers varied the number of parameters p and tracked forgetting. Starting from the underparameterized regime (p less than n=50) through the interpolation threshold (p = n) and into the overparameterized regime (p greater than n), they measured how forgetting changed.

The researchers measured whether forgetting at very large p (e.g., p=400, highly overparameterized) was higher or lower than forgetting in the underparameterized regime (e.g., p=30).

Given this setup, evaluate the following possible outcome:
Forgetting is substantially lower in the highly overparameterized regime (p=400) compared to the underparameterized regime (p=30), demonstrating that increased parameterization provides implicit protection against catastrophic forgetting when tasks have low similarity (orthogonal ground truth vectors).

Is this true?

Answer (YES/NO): YES